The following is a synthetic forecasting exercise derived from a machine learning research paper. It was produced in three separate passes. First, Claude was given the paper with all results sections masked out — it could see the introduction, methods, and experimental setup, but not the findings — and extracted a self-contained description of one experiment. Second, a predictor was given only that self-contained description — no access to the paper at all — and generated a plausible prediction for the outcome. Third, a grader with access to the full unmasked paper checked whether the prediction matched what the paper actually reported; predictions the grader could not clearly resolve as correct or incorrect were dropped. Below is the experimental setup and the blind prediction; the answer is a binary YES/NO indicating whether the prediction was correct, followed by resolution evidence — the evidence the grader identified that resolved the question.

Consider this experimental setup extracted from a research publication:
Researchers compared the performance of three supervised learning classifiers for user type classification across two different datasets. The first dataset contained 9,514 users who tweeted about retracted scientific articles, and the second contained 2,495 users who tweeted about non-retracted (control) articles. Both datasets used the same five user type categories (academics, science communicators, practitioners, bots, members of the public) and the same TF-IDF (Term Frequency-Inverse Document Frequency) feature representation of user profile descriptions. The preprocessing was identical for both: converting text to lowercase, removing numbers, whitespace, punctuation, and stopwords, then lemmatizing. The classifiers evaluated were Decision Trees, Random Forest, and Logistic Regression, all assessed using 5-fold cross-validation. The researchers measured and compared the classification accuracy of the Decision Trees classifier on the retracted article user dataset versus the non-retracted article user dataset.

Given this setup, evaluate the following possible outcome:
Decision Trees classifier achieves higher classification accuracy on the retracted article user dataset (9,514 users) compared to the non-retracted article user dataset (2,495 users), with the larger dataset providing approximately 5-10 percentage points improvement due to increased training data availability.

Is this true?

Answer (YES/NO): NO